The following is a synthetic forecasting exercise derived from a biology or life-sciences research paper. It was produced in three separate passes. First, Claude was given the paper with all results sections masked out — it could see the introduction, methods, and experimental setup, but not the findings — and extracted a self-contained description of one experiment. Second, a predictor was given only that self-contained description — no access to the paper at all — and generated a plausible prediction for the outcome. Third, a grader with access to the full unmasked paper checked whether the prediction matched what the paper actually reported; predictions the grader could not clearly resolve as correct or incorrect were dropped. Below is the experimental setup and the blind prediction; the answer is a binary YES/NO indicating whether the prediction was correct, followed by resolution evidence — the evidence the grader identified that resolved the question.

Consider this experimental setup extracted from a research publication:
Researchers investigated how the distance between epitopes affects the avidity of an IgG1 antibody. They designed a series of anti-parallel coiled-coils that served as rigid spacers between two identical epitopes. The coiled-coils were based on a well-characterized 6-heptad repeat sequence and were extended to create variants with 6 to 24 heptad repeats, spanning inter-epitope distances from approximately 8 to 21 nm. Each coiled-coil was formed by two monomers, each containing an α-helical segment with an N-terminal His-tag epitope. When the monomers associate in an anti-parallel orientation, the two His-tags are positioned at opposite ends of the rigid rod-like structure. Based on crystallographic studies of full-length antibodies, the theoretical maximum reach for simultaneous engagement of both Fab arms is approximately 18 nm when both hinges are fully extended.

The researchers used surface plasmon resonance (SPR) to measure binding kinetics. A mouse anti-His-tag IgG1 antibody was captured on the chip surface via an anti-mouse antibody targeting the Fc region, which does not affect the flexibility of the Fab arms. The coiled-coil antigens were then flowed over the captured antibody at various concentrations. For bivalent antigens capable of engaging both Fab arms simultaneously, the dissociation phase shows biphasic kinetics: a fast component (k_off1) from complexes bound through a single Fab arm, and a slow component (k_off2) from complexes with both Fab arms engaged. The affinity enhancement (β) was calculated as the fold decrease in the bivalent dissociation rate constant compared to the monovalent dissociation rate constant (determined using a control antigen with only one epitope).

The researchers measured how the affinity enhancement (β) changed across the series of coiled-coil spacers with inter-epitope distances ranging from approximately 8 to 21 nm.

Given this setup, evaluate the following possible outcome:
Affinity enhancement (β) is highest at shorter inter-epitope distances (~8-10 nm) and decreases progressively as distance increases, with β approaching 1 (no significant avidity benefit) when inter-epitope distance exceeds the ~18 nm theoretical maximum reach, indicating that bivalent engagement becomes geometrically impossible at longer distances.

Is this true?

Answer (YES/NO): NO